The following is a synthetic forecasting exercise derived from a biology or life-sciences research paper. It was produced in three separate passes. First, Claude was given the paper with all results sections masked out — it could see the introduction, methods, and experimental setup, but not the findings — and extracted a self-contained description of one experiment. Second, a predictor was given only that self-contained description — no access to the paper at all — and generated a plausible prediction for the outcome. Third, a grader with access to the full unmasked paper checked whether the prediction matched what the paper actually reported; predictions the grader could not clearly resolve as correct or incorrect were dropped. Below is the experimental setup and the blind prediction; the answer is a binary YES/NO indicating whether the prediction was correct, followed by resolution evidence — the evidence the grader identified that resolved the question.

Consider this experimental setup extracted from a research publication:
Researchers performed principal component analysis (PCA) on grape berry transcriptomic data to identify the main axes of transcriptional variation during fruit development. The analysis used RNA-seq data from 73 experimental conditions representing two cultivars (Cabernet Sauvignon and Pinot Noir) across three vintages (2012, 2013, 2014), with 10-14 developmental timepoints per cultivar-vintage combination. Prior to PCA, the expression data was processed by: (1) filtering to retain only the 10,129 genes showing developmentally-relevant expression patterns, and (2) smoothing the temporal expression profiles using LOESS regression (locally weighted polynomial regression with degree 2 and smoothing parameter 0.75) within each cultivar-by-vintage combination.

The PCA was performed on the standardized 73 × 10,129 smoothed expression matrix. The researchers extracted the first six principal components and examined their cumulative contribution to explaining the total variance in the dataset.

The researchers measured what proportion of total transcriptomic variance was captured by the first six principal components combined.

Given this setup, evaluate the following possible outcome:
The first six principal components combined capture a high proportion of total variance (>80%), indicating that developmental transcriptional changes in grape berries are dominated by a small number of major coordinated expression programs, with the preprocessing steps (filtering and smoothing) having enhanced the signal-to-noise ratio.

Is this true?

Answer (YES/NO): YES